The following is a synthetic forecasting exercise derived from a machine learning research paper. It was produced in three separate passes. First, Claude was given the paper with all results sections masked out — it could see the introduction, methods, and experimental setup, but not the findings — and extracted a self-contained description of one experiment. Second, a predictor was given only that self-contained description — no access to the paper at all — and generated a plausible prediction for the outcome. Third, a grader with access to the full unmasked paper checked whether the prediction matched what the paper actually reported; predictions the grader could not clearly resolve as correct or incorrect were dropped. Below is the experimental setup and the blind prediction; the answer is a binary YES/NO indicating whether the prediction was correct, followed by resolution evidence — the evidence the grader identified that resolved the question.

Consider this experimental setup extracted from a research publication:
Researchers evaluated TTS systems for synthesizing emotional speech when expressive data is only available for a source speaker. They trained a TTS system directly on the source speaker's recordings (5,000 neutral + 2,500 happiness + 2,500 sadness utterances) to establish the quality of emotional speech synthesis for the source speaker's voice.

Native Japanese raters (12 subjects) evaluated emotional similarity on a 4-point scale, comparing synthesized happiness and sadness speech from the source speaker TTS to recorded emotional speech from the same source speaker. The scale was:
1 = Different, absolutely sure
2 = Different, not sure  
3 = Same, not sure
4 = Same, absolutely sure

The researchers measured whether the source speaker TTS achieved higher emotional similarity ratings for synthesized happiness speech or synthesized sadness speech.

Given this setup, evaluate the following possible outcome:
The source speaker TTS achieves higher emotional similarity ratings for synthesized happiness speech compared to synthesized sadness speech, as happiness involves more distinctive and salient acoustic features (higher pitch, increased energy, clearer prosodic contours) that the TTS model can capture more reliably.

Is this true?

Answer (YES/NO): NO